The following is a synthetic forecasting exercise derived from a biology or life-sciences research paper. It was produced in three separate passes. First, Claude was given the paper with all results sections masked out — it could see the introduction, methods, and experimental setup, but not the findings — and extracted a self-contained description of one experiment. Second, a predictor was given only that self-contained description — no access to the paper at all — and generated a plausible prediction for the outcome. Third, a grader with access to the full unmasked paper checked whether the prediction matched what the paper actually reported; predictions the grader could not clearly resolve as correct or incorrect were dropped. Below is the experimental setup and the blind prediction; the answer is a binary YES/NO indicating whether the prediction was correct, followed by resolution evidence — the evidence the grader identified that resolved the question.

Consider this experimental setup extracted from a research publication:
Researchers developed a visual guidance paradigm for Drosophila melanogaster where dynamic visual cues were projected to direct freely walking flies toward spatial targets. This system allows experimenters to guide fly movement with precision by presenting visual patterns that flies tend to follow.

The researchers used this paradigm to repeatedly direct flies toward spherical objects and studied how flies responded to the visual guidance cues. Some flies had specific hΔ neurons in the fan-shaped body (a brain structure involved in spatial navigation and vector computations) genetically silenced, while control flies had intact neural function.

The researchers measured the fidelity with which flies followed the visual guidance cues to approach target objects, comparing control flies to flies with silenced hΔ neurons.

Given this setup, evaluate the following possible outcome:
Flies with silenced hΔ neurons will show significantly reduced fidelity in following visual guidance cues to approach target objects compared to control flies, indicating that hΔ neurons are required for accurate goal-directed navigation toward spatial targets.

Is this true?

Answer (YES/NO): NO